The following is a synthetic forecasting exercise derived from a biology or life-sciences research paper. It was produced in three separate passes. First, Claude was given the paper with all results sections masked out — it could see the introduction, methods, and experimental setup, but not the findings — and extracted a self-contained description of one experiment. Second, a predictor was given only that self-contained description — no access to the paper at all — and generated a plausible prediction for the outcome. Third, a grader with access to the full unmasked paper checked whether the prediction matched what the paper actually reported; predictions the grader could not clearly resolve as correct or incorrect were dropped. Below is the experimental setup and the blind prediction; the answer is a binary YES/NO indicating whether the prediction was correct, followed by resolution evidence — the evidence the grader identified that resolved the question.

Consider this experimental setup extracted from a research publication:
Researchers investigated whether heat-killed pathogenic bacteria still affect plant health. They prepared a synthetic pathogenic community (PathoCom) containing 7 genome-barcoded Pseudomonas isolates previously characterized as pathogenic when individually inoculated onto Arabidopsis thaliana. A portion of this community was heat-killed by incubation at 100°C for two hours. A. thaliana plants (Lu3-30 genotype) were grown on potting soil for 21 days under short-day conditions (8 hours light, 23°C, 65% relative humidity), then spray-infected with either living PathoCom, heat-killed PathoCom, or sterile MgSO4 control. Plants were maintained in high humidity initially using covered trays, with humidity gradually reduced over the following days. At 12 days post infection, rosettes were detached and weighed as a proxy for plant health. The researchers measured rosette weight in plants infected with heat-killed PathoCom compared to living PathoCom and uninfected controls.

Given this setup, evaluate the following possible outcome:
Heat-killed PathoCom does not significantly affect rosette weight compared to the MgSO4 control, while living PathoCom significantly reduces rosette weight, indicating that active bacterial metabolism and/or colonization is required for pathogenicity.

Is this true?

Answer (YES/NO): NO